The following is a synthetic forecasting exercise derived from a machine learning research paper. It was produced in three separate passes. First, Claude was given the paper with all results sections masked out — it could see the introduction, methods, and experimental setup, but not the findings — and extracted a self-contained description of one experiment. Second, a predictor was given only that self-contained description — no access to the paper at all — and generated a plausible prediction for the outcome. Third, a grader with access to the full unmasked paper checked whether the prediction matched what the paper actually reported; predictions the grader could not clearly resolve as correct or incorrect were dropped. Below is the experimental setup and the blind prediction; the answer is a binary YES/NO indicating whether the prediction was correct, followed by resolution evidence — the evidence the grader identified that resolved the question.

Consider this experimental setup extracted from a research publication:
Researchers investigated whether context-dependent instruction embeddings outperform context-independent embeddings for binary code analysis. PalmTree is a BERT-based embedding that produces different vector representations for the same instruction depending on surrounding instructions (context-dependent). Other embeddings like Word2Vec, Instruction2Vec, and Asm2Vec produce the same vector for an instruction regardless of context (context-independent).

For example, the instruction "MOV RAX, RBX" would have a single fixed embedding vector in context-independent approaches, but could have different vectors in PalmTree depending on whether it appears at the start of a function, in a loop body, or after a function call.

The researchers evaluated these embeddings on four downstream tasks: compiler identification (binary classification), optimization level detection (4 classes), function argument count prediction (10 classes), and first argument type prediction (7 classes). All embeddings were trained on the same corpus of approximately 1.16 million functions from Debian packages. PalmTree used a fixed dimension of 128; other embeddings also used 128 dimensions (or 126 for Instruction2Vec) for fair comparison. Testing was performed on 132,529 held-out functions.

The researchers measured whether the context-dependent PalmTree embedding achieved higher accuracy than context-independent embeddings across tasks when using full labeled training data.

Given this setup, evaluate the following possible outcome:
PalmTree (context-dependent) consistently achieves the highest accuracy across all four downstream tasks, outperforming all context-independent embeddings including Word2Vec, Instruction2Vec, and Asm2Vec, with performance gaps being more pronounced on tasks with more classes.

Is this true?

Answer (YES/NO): NO